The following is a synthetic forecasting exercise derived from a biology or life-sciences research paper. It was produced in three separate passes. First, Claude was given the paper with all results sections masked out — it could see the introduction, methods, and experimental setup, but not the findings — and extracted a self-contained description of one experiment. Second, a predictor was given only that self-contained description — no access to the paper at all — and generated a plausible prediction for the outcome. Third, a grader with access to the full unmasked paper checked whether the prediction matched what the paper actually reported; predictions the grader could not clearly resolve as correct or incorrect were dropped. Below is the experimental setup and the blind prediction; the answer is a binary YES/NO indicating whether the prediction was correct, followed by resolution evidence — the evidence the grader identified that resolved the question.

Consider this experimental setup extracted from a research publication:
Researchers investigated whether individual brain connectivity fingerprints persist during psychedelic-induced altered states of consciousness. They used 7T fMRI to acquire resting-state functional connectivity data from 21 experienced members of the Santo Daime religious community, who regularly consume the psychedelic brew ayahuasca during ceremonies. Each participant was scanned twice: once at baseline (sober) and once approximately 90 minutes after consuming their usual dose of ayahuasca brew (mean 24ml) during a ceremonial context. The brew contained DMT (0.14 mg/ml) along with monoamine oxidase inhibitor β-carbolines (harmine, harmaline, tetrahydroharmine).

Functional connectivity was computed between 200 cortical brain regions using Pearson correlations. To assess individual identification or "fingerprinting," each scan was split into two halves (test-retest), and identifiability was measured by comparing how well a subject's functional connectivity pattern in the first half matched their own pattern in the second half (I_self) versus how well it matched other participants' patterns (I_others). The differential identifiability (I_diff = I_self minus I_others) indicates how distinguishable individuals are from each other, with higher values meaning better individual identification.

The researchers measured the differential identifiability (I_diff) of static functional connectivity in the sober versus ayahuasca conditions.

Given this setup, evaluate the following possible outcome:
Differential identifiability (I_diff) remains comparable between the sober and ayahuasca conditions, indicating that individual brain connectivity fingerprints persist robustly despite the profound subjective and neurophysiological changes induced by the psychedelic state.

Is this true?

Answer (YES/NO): NO